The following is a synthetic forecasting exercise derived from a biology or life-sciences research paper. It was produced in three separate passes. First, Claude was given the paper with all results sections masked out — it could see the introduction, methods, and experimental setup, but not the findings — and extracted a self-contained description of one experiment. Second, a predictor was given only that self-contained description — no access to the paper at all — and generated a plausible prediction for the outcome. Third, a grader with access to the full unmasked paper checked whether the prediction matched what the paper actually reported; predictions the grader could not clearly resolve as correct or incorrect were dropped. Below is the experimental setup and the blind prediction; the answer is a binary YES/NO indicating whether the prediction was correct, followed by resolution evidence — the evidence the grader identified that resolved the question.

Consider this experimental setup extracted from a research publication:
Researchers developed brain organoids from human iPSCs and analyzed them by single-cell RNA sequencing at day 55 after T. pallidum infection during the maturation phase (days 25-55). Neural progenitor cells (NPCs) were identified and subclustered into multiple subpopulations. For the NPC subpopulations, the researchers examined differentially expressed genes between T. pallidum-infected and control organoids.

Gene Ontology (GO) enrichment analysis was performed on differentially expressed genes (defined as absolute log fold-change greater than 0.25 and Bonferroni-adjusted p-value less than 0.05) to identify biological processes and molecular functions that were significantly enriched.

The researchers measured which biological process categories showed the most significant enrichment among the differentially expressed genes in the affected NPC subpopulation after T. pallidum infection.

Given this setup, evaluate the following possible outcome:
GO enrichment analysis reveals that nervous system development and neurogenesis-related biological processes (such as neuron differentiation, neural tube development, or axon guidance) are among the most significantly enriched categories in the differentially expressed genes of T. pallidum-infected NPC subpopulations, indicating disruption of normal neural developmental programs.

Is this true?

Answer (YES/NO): YES